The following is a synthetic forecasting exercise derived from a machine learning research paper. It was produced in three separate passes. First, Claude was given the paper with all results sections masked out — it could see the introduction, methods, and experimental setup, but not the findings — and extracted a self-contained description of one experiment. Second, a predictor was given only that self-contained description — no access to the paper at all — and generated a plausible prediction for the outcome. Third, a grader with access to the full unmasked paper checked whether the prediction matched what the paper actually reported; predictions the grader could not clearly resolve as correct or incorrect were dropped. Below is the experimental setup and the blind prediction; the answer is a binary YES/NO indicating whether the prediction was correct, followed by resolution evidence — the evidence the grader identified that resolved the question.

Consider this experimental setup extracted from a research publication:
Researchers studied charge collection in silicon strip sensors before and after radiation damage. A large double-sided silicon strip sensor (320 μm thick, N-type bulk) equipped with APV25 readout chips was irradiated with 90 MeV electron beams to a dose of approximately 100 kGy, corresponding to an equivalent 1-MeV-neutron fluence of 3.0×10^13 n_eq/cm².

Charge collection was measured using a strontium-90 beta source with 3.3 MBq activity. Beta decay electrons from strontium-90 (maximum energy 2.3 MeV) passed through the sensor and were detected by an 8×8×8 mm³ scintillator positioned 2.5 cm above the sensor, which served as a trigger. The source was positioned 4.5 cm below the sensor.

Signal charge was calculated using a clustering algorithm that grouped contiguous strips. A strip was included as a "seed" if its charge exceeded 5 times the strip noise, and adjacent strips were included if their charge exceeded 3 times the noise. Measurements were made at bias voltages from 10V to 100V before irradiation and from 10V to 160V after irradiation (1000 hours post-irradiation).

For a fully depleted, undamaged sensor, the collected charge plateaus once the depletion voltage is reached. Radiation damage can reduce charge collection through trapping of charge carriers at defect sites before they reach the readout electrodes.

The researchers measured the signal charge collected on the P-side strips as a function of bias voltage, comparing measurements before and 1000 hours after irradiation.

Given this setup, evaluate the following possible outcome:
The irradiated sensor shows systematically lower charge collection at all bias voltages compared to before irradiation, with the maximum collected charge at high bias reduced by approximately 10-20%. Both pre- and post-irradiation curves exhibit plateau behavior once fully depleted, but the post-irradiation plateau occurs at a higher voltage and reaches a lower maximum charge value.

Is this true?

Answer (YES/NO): NO